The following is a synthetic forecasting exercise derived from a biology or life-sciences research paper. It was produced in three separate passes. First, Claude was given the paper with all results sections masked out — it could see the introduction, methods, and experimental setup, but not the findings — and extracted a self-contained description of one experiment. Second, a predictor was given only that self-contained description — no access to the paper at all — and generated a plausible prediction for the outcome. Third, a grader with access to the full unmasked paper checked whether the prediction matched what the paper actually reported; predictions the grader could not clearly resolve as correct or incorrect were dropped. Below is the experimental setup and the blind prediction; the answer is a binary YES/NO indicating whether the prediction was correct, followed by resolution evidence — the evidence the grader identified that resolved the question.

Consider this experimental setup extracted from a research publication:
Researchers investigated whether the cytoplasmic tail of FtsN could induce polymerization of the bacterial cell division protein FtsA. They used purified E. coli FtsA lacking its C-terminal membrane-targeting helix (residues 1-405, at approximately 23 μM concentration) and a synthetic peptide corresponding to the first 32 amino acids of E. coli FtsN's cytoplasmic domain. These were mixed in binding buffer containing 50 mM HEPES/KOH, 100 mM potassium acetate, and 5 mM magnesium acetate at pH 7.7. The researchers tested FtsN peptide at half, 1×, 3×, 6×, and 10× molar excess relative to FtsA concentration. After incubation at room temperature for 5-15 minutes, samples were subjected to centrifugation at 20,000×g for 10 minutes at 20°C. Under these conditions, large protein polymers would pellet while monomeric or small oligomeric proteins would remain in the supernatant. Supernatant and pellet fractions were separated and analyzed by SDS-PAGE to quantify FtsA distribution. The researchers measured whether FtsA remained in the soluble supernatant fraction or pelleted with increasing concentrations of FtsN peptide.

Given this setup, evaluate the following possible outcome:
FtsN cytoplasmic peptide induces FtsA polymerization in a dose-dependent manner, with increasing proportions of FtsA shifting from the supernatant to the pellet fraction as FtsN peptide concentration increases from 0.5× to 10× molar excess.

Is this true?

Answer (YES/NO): YES